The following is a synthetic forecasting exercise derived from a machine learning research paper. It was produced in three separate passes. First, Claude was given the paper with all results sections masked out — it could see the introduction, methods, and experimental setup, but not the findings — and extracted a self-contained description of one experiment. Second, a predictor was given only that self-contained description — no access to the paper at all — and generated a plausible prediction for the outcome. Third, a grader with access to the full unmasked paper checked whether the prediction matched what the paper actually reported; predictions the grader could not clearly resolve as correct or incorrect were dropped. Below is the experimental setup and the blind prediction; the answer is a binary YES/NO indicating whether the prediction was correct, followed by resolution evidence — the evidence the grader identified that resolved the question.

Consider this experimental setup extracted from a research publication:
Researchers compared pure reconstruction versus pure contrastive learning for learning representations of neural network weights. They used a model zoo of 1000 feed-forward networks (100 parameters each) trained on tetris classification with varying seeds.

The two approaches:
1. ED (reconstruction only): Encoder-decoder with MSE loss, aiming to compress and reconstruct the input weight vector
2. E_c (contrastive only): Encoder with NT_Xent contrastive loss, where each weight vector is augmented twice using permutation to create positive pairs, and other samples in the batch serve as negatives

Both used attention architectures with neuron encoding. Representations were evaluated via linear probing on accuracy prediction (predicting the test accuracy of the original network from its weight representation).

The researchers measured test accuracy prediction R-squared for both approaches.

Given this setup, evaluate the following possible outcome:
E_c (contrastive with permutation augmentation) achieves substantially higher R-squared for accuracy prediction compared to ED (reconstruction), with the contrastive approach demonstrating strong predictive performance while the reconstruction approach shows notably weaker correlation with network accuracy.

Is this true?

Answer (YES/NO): YES